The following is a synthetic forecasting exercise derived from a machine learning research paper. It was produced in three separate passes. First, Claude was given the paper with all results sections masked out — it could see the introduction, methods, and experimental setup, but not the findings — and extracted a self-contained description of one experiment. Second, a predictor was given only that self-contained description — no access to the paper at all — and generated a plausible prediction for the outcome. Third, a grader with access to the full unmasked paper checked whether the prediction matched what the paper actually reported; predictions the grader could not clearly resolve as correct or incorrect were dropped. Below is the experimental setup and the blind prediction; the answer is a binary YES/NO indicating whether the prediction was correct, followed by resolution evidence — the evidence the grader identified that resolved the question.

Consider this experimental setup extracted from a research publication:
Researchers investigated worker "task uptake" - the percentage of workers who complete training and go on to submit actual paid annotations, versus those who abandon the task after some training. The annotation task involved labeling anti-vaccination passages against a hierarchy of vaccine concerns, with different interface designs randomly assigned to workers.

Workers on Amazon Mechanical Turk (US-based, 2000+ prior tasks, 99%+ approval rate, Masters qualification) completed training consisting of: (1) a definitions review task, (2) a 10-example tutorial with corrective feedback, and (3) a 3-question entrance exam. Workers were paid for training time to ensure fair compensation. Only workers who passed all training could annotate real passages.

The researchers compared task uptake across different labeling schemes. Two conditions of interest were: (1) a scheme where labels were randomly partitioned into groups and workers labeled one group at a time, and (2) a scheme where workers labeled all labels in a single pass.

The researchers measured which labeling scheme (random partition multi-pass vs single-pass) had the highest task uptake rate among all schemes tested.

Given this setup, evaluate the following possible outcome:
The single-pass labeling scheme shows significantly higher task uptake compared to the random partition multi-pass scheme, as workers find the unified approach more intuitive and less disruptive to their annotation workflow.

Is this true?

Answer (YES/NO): NO